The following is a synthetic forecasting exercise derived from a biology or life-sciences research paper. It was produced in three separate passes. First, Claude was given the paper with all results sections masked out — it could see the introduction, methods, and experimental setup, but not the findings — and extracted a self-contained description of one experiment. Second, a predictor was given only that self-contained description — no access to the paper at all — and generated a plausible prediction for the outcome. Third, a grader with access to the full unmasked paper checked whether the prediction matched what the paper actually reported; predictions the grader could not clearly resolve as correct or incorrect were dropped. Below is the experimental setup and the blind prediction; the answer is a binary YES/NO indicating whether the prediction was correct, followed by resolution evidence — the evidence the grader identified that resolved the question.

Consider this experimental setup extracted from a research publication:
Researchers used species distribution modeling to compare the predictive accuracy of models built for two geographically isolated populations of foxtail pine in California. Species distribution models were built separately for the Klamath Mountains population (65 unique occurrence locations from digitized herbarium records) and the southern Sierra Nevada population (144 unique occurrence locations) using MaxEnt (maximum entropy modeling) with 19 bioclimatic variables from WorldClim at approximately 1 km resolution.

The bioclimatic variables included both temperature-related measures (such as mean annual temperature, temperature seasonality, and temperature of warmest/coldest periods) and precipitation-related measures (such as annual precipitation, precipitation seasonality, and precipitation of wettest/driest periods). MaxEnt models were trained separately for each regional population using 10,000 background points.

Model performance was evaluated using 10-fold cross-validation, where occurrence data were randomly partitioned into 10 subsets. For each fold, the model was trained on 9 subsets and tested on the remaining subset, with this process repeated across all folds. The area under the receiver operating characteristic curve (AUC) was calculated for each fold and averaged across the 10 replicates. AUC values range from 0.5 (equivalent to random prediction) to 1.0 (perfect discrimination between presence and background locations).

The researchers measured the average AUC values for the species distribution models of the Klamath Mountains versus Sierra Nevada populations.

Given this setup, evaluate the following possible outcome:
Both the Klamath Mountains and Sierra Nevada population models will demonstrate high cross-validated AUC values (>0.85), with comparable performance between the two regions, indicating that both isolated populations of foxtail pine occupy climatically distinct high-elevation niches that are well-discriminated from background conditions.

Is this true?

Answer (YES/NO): YES